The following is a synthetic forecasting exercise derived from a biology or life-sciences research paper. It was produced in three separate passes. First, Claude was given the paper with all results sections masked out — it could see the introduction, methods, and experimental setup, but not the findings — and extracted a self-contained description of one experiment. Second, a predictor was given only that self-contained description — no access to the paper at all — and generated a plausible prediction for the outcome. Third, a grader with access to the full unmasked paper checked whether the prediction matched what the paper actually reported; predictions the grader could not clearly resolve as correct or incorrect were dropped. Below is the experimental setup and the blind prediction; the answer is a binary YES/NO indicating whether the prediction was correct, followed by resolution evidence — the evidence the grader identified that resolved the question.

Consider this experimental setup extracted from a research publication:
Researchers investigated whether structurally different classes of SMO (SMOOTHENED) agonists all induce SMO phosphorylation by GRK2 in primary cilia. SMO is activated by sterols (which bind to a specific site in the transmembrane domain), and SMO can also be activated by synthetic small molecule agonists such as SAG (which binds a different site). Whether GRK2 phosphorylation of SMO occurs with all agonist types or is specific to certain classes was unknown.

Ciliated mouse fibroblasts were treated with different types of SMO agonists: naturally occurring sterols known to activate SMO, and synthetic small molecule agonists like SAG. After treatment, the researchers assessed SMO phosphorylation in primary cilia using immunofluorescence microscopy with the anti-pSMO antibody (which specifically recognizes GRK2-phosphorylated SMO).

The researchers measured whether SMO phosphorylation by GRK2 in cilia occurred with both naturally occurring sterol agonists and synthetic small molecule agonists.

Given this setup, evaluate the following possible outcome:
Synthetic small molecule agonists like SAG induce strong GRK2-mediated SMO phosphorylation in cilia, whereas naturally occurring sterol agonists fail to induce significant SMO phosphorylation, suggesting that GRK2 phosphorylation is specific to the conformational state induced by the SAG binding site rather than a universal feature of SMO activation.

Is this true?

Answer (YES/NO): NO